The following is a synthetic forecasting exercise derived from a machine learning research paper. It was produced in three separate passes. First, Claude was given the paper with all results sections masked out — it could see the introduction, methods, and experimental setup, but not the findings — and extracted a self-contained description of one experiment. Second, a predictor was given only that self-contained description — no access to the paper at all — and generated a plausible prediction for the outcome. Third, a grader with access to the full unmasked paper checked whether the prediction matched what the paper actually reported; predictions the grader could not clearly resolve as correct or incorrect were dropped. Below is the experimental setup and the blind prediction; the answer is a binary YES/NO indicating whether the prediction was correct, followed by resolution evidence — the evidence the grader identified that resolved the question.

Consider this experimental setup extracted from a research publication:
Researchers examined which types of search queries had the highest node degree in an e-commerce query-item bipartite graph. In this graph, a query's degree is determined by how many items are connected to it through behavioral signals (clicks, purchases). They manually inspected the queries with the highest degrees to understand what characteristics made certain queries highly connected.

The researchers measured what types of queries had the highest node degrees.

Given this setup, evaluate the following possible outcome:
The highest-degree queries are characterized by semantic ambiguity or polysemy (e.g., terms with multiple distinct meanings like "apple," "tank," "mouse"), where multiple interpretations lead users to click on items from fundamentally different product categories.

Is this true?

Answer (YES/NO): NO